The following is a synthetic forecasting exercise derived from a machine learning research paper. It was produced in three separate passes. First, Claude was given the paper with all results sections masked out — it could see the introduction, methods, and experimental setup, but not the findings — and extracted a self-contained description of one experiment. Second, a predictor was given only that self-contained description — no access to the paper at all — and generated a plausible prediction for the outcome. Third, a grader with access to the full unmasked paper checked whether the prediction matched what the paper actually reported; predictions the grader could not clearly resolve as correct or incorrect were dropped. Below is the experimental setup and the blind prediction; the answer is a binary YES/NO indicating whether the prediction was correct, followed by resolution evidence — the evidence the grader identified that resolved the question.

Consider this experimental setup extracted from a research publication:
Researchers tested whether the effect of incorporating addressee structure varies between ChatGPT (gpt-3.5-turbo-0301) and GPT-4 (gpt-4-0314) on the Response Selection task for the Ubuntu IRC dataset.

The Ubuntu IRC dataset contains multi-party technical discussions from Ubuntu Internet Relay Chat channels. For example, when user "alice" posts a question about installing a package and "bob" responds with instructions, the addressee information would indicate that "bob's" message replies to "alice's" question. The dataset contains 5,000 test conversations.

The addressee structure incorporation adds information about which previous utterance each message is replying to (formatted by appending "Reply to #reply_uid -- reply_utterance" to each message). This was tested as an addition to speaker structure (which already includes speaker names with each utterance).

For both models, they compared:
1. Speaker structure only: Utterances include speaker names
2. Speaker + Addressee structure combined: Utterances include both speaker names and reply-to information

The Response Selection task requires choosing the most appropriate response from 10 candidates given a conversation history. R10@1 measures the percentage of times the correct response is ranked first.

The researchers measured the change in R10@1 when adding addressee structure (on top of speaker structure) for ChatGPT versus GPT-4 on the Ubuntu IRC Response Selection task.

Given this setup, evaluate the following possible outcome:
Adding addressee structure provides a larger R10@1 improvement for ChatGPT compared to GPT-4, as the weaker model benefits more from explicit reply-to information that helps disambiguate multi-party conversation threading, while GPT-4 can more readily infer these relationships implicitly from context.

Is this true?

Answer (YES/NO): NO